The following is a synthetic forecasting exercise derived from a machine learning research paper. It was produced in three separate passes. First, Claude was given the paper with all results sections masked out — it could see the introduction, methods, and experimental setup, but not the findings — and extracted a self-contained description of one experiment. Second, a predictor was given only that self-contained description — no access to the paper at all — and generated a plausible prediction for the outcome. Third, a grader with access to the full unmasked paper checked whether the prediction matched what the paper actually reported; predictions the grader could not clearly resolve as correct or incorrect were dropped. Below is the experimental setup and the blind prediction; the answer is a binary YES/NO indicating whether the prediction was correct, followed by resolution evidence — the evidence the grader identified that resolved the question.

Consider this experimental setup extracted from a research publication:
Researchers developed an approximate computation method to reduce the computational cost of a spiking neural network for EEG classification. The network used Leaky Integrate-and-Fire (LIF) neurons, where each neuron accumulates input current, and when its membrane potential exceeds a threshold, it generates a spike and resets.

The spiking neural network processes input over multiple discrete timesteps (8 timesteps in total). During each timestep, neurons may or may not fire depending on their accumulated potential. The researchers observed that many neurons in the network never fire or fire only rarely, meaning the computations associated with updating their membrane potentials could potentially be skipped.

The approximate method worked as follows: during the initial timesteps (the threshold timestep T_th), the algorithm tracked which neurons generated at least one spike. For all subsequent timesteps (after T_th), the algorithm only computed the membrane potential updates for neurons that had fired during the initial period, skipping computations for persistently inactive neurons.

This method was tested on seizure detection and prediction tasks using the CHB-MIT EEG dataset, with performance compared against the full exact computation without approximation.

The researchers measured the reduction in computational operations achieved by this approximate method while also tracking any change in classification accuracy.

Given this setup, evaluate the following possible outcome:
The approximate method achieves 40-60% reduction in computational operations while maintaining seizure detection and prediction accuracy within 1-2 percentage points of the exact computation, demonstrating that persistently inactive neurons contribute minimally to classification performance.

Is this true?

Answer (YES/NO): NO